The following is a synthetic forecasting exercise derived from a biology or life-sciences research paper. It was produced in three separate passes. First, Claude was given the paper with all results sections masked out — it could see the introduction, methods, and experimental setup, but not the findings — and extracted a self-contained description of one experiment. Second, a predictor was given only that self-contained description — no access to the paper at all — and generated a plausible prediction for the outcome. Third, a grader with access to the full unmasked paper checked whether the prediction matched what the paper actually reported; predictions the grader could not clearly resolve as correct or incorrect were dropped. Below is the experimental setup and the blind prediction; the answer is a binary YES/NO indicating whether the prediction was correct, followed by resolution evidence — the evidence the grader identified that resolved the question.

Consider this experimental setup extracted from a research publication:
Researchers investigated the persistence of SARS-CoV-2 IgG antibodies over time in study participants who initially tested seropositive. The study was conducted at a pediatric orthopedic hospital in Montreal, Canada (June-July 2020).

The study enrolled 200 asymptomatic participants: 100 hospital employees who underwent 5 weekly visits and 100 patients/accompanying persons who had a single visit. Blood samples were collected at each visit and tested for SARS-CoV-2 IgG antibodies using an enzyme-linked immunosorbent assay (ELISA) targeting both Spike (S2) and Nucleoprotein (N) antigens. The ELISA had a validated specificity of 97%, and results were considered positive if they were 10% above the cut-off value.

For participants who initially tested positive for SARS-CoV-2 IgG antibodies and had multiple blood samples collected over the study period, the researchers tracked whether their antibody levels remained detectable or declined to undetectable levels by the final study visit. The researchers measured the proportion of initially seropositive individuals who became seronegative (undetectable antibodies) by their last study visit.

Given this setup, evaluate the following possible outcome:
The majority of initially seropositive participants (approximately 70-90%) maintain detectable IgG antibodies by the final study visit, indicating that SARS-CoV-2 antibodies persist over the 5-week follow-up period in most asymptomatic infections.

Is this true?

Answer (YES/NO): YES